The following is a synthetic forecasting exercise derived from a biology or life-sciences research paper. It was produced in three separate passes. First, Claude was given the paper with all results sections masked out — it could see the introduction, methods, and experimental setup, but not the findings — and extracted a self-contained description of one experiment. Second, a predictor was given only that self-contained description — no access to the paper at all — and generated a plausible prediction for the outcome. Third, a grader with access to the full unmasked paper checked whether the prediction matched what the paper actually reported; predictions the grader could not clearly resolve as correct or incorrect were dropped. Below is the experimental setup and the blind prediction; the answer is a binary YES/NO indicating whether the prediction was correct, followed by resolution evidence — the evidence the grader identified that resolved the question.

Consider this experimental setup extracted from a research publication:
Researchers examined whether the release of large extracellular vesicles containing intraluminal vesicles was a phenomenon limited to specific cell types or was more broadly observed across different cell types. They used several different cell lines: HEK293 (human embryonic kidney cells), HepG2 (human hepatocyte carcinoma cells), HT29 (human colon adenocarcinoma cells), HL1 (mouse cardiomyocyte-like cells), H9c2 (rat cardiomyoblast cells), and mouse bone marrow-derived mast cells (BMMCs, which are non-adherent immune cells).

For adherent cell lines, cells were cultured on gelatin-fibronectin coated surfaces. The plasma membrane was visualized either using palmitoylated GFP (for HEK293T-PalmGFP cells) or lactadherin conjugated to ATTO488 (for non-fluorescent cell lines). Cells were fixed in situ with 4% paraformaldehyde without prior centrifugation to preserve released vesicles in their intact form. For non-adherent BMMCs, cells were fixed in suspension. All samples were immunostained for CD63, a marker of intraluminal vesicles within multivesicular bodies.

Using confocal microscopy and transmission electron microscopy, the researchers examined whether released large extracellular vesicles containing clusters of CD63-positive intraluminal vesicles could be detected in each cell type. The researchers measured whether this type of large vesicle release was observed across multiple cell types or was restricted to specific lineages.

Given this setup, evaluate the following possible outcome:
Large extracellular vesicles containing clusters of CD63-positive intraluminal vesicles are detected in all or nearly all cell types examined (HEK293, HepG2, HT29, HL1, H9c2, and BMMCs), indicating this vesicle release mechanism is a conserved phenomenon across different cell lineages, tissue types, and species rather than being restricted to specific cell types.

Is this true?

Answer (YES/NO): YES